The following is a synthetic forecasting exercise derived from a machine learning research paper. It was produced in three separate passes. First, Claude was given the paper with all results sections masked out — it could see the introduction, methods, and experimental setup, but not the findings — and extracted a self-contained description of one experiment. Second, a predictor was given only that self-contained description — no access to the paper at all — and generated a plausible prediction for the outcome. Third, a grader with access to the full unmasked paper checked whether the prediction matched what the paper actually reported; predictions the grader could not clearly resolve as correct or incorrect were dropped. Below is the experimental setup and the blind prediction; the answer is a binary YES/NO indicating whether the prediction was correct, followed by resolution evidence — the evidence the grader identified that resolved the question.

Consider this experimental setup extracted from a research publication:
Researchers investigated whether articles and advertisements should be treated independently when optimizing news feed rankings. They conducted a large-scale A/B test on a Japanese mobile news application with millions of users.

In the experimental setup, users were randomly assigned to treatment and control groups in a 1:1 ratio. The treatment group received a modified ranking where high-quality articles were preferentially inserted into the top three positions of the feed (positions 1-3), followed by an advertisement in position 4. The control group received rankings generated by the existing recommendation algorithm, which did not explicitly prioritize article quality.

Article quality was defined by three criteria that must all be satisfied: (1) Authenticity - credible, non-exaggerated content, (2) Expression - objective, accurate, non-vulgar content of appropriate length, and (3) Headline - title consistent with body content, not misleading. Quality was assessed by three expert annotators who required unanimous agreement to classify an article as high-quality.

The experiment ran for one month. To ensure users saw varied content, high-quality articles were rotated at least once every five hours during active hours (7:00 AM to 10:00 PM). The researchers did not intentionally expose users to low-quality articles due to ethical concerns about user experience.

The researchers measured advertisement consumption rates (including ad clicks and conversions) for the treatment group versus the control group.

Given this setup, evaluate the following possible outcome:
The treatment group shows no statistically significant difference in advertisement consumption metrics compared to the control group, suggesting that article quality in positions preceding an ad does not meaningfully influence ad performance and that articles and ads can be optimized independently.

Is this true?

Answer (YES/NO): NO